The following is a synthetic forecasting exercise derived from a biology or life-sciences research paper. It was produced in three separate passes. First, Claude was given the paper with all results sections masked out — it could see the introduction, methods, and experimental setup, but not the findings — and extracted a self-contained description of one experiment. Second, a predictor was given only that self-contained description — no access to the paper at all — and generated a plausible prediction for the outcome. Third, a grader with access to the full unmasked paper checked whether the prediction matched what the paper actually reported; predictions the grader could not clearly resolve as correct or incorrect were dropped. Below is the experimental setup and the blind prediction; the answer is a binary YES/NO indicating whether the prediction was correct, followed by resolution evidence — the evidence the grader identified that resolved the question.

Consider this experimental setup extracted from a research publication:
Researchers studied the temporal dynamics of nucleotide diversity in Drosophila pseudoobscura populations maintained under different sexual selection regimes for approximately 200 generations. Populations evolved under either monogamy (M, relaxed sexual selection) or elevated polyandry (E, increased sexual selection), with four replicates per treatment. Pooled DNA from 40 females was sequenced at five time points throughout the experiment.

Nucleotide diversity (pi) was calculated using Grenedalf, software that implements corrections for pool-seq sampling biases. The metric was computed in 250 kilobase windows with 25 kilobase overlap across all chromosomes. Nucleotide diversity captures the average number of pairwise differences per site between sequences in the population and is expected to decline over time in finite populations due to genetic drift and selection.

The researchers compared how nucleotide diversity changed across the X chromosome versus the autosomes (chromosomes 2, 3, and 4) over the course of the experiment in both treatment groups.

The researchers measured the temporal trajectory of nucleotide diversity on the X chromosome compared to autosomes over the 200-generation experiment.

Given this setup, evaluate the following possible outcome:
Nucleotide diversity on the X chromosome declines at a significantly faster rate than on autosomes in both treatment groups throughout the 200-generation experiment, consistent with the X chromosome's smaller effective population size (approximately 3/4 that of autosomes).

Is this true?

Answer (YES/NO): NO